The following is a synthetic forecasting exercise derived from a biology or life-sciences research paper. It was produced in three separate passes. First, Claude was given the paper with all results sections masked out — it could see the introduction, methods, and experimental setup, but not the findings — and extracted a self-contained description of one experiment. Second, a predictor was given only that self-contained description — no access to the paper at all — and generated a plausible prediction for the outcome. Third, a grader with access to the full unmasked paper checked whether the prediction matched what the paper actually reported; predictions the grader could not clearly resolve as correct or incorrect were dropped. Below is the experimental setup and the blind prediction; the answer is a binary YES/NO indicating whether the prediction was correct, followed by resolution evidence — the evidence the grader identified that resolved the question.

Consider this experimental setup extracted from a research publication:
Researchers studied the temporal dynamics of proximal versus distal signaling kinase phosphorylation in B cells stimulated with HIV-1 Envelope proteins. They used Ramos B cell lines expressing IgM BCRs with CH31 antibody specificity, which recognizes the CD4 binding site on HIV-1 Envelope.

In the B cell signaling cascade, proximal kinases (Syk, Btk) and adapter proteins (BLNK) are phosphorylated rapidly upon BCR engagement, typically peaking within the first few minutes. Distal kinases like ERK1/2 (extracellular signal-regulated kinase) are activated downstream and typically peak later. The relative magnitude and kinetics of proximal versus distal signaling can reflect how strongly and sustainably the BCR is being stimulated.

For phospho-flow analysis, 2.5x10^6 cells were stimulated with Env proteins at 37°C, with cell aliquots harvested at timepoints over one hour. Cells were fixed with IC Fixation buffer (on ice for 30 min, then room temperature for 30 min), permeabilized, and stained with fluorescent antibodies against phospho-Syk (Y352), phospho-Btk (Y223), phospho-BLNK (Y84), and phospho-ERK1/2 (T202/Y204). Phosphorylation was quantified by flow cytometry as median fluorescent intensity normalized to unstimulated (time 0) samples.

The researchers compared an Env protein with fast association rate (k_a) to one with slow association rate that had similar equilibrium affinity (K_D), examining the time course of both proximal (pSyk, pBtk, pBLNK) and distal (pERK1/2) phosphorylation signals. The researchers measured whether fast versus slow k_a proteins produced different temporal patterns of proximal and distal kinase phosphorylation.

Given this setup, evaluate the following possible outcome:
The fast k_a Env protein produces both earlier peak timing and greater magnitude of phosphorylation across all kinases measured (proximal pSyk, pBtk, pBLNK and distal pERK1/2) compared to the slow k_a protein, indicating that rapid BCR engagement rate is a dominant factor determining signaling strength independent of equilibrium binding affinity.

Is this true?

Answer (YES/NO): YES